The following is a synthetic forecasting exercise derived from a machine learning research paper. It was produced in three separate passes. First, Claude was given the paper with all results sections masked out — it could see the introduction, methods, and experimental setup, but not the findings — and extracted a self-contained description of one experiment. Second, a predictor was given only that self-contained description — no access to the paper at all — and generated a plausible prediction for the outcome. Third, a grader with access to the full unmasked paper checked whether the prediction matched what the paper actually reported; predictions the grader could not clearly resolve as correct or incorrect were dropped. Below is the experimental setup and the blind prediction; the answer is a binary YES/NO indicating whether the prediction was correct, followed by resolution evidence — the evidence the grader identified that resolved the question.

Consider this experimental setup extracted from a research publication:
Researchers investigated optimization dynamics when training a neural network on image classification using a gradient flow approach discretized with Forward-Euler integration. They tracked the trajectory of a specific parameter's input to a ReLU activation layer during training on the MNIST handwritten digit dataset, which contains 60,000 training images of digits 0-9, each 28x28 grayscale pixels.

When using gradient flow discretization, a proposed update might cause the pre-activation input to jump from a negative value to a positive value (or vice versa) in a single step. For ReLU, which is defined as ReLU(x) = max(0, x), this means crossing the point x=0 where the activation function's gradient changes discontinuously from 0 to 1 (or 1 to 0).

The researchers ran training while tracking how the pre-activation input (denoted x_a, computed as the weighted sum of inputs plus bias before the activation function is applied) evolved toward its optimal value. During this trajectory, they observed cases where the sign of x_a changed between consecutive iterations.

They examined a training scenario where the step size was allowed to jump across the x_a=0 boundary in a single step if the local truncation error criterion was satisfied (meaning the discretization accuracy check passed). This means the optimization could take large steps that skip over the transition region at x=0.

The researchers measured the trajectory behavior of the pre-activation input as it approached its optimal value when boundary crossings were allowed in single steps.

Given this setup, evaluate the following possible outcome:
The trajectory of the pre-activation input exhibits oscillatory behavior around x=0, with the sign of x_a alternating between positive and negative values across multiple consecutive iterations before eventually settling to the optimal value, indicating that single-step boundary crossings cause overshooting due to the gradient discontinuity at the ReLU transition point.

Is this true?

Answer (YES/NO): NO